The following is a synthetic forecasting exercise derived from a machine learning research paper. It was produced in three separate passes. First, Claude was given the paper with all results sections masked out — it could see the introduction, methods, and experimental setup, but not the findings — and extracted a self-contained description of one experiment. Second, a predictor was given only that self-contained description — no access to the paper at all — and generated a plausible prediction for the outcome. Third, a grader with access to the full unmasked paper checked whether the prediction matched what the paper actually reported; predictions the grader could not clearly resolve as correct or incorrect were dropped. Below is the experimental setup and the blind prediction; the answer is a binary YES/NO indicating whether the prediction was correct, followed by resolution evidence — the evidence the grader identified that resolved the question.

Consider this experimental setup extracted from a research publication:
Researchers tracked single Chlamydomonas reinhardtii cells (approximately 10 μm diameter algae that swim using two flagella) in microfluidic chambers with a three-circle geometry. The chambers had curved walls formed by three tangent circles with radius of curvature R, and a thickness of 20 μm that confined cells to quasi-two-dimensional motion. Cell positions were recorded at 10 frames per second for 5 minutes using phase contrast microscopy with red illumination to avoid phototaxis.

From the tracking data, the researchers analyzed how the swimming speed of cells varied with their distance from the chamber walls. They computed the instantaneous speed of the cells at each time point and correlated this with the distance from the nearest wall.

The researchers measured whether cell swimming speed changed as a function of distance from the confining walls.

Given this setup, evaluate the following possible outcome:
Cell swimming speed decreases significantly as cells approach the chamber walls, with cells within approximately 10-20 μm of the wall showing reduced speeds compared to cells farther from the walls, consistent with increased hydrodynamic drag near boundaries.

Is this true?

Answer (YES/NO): NO